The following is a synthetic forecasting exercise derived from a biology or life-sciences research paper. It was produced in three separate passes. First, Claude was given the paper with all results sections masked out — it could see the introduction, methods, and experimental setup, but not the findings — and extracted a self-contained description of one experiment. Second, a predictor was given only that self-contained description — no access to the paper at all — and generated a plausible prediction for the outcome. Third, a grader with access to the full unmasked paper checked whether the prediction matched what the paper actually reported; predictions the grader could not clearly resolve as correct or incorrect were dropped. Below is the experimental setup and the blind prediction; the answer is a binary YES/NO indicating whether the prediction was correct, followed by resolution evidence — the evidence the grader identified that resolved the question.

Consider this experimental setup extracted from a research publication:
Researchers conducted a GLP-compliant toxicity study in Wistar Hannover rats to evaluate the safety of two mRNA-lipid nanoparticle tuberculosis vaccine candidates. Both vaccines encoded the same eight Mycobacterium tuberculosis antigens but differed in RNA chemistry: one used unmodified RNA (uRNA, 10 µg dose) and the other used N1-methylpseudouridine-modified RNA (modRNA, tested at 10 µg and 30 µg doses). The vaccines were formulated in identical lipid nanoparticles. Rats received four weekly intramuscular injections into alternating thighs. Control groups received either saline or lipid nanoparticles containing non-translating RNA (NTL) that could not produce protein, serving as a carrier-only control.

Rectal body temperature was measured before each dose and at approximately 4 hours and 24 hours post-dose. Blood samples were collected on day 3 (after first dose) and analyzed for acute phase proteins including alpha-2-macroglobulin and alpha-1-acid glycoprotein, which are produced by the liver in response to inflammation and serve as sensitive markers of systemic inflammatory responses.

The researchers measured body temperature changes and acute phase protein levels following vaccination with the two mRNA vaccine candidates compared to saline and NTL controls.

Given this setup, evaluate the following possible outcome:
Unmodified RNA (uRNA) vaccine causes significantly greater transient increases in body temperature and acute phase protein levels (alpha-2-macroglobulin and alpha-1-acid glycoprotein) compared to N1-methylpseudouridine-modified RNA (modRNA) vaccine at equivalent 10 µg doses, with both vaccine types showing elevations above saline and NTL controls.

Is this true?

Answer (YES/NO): NO